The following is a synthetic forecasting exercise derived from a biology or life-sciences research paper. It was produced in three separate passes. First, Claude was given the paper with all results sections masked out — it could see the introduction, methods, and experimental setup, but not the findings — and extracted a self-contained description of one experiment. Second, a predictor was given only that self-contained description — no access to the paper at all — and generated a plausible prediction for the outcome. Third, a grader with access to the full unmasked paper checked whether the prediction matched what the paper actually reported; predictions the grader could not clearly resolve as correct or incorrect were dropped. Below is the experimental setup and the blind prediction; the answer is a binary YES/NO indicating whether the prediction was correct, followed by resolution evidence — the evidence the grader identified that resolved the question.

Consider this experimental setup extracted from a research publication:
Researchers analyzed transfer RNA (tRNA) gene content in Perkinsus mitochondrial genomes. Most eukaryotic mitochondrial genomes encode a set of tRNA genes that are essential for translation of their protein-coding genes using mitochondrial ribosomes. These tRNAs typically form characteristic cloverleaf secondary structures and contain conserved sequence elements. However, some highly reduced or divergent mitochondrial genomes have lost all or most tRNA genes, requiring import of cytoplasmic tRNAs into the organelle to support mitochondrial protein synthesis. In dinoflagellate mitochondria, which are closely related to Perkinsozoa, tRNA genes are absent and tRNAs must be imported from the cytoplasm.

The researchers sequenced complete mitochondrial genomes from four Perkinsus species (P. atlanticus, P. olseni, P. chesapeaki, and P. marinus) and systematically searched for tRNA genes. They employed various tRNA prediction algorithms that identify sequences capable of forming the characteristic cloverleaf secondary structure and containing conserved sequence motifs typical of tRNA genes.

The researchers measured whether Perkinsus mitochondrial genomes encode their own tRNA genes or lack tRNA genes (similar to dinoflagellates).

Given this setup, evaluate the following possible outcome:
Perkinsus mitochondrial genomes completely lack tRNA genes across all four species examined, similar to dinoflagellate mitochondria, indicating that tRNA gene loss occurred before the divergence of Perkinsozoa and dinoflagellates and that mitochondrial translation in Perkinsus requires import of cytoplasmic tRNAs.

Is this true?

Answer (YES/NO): YES